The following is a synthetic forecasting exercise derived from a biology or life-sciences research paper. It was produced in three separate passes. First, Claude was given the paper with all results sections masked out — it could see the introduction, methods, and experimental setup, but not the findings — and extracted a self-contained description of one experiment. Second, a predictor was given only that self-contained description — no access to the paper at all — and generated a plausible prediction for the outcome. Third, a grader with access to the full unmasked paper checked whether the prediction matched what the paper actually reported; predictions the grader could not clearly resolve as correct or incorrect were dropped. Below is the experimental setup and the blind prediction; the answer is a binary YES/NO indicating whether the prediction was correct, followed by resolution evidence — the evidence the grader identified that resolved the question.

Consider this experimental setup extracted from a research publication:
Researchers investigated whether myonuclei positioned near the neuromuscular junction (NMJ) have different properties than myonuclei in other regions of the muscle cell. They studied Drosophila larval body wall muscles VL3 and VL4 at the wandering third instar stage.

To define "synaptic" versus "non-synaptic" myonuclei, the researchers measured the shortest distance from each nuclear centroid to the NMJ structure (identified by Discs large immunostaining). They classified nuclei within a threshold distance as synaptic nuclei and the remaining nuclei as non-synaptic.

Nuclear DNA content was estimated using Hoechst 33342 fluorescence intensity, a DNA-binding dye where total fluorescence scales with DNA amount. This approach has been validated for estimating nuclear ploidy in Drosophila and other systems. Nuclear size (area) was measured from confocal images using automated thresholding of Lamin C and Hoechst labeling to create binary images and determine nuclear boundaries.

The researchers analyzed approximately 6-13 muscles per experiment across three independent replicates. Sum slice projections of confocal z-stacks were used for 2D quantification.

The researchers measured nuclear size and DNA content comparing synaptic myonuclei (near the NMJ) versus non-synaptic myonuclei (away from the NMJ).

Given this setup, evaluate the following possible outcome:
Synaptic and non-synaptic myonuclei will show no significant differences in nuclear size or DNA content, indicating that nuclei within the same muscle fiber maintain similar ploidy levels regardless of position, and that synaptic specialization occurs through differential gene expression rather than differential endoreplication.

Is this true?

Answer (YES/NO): NO